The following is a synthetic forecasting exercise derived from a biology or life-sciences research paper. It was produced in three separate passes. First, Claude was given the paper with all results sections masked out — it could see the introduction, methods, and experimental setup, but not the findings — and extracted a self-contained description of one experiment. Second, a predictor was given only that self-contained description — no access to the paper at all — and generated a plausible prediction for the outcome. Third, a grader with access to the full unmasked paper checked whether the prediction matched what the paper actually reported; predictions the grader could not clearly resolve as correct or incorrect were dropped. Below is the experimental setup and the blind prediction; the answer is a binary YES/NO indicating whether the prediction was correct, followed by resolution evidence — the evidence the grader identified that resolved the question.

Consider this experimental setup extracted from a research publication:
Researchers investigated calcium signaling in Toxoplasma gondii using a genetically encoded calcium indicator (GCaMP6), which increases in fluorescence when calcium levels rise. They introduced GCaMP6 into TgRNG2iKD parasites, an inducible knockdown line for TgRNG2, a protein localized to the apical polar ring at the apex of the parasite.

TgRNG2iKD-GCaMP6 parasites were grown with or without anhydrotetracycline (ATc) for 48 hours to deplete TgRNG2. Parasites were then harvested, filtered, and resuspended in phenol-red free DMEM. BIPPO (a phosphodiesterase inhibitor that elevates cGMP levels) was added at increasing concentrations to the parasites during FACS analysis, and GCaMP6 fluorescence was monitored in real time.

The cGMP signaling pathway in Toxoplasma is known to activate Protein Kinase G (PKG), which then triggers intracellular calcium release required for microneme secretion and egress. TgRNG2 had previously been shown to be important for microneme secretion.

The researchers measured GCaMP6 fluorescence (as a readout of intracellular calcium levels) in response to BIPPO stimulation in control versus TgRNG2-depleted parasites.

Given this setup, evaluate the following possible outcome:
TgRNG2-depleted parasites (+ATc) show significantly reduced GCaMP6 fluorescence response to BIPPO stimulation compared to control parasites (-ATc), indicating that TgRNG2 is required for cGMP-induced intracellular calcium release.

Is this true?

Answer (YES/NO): YES